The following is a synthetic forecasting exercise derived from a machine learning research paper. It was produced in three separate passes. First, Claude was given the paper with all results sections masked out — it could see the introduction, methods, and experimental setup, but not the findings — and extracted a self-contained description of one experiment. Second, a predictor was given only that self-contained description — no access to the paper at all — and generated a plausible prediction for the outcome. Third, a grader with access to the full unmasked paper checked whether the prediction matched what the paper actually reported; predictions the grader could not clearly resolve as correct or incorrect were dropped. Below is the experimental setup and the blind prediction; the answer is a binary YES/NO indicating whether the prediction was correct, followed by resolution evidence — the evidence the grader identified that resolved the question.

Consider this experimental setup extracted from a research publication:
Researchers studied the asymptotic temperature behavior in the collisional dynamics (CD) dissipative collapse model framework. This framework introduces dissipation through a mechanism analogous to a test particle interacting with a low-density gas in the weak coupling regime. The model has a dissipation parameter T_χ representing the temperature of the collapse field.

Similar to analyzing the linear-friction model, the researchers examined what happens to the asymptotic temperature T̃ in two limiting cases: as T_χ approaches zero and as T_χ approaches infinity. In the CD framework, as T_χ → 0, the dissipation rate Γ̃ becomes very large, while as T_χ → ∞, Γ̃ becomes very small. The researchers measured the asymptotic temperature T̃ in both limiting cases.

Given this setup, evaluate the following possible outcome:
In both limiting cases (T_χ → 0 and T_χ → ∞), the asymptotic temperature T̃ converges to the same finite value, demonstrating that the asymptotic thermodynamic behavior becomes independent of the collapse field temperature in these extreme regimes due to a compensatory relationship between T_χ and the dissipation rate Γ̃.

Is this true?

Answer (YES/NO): NO